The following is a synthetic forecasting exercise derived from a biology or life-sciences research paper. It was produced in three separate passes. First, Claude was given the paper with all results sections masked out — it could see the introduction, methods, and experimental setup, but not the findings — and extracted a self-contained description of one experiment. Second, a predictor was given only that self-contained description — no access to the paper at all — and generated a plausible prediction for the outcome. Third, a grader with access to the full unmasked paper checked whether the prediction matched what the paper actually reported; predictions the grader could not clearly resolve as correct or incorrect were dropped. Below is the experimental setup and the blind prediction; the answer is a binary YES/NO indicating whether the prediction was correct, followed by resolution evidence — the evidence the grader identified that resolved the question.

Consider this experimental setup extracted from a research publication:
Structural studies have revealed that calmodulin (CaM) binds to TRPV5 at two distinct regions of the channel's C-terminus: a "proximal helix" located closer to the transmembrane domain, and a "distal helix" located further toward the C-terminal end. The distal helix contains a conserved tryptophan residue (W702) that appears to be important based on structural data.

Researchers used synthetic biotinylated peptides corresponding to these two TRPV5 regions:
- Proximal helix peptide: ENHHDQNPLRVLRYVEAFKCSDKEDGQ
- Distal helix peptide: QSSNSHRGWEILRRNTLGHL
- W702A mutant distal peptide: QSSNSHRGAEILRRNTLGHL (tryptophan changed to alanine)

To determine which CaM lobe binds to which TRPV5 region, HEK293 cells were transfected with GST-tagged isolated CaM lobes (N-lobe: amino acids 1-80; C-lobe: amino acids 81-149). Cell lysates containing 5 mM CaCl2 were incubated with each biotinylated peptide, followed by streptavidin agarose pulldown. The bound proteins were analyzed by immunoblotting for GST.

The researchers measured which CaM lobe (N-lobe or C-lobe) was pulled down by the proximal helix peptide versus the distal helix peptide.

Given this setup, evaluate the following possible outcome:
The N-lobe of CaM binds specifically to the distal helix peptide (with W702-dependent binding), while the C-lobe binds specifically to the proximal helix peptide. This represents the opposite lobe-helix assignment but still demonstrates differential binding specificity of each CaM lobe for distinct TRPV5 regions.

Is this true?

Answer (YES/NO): NO